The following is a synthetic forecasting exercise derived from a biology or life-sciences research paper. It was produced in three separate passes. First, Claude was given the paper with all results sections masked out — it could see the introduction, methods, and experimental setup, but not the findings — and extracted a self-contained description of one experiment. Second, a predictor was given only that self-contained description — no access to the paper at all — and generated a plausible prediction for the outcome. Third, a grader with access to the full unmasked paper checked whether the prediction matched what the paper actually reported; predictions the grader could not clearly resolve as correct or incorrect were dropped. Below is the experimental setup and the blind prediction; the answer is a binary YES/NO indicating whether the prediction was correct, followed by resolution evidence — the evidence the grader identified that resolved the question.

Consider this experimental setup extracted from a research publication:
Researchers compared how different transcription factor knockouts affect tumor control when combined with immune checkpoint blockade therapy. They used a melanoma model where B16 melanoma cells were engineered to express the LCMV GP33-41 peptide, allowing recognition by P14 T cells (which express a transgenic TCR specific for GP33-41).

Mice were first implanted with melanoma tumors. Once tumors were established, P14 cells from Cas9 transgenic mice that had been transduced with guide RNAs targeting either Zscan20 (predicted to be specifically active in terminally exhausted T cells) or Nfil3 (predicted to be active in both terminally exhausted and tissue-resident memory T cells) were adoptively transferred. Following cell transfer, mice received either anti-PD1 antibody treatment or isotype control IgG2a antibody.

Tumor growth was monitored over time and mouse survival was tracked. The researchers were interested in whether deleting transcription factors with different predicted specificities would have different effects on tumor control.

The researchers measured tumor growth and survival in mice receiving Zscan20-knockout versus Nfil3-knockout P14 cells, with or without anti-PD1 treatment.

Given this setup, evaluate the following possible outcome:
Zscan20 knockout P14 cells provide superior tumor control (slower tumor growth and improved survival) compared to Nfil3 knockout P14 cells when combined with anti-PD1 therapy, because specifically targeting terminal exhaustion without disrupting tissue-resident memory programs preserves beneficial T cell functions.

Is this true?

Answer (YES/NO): YES